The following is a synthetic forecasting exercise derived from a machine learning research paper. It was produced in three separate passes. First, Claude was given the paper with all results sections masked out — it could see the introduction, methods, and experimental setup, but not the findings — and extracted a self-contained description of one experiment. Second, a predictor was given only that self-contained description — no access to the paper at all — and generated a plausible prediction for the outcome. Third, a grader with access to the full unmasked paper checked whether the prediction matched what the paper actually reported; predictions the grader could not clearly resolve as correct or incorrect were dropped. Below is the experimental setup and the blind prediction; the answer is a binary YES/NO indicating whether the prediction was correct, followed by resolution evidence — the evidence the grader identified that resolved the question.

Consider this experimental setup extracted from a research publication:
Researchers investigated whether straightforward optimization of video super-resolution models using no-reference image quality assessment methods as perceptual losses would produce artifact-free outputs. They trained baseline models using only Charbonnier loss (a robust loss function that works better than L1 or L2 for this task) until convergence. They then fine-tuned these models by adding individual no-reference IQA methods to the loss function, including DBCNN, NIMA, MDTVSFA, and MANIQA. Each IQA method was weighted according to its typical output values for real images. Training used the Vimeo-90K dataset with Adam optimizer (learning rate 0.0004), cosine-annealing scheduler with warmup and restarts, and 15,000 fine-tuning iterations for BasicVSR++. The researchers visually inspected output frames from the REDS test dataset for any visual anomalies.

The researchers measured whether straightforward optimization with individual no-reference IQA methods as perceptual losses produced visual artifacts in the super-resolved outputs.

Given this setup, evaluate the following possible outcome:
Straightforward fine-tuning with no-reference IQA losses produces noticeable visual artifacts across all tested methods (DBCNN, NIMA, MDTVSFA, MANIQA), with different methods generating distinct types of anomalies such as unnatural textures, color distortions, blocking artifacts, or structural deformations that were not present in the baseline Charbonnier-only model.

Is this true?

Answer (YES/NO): NO